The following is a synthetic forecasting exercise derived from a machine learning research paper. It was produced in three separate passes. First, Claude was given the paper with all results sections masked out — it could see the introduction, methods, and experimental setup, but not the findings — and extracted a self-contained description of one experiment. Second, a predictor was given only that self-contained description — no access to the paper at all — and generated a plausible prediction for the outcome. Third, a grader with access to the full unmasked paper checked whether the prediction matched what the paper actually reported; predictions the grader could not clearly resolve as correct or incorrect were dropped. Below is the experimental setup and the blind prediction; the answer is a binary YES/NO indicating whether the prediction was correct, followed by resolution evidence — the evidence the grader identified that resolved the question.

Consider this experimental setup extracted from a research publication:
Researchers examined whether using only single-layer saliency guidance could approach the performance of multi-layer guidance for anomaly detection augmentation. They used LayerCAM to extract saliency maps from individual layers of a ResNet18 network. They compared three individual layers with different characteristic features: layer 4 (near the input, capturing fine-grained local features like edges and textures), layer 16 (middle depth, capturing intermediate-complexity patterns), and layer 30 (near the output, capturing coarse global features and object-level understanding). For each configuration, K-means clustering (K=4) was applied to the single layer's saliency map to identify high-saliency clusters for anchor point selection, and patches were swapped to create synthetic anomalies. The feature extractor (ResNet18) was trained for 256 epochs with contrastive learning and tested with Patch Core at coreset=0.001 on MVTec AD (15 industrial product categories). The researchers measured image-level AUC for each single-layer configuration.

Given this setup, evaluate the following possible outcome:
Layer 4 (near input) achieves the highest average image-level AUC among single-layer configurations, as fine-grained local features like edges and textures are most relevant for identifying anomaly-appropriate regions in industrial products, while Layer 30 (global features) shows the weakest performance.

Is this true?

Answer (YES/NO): YES